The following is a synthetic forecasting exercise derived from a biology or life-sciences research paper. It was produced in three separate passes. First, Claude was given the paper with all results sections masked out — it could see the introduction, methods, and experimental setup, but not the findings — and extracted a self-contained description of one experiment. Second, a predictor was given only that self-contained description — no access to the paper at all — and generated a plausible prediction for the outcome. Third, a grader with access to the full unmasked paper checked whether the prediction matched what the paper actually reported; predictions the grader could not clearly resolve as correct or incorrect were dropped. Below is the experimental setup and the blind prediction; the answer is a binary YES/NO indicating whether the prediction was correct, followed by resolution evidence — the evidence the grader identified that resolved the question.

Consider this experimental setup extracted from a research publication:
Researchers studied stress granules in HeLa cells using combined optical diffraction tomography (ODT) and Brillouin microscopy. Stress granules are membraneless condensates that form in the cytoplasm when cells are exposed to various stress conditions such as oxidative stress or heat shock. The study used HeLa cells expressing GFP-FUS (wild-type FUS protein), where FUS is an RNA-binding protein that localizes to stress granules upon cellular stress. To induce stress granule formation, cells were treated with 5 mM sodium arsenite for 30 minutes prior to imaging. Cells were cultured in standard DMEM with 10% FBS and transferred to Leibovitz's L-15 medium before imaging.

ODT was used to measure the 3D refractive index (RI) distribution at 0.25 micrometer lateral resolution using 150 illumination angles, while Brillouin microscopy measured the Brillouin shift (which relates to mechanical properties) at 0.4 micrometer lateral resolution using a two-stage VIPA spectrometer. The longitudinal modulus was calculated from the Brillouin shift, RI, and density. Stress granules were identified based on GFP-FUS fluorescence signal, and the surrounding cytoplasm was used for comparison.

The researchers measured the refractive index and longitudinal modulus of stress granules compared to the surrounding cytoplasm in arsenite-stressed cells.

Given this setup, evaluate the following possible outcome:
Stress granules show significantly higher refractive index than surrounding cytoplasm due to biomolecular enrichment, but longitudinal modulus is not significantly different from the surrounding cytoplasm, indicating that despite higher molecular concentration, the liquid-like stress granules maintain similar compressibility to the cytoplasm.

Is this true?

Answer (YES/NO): NO